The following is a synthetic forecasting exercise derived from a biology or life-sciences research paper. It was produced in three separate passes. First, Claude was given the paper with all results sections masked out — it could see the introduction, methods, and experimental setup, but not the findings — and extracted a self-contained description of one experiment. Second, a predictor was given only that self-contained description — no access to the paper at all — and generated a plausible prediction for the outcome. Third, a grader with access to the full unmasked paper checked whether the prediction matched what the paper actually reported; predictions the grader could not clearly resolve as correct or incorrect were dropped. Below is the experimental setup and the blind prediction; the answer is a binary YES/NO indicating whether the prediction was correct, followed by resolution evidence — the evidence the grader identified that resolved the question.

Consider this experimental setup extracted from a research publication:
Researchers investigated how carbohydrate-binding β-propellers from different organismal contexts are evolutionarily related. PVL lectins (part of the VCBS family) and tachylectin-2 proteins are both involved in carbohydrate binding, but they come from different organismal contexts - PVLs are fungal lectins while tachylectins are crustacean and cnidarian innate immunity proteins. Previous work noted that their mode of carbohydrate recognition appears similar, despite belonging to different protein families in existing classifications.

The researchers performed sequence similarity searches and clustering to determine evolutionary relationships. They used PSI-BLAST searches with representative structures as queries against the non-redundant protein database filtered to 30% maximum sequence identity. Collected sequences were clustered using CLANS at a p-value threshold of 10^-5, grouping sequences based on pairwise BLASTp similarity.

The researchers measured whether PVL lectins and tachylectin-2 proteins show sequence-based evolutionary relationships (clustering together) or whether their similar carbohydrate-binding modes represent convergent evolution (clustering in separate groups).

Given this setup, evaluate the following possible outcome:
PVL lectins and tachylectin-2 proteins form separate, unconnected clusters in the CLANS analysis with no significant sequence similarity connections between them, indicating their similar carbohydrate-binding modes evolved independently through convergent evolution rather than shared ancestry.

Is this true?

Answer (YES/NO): NO